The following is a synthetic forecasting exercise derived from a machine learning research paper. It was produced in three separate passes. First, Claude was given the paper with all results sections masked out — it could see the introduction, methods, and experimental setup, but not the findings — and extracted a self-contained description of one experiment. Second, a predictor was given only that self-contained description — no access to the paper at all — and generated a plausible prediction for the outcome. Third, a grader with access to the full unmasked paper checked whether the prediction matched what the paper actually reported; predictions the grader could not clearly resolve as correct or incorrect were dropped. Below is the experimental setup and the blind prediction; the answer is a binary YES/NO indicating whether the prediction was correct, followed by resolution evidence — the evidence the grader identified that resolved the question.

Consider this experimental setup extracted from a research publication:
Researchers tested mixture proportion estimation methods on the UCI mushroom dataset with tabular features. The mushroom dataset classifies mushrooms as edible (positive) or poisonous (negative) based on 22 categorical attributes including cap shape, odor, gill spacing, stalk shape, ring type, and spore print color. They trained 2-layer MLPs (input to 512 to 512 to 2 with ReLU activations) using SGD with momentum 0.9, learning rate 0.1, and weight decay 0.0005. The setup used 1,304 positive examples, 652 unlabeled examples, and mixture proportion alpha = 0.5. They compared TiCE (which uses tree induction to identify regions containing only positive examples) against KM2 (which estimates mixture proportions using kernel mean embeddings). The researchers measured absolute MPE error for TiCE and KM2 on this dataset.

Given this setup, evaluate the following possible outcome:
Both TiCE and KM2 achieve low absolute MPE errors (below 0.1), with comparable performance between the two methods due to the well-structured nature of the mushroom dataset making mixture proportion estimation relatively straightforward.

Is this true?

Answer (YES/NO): NO